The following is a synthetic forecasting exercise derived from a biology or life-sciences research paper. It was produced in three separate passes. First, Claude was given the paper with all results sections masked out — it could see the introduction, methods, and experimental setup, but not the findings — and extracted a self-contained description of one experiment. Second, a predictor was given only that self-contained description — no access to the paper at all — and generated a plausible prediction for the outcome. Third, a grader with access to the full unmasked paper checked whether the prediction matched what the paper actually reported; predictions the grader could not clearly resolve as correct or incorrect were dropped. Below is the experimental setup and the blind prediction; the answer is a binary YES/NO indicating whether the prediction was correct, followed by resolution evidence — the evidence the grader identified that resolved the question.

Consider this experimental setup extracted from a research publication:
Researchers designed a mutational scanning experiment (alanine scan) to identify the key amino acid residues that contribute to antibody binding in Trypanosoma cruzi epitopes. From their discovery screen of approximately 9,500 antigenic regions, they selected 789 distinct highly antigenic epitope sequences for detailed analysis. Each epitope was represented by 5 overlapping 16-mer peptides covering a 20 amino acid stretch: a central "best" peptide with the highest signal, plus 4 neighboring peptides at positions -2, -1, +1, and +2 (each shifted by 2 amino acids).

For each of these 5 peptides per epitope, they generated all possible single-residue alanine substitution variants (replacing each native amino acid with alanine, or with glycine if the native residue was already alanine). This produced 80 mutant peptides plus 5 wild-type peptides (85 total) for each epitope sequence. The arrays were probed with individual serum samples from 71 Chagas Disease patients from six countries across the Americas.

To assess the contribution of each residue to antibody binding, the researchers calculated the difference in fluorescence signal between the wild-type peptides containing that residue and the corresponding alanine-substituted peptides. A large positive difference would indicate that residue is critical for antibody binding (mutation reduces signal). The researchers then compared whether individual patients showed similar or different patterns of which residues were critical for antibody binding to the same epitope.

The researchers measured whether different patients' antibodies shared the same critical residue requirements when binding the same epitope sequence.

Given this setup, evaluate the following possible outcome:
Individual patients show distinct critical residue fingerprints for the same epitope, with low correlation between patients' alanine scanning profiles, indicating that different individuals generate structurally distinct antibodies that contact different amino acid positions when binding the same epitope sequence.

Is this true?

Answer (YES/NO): NO